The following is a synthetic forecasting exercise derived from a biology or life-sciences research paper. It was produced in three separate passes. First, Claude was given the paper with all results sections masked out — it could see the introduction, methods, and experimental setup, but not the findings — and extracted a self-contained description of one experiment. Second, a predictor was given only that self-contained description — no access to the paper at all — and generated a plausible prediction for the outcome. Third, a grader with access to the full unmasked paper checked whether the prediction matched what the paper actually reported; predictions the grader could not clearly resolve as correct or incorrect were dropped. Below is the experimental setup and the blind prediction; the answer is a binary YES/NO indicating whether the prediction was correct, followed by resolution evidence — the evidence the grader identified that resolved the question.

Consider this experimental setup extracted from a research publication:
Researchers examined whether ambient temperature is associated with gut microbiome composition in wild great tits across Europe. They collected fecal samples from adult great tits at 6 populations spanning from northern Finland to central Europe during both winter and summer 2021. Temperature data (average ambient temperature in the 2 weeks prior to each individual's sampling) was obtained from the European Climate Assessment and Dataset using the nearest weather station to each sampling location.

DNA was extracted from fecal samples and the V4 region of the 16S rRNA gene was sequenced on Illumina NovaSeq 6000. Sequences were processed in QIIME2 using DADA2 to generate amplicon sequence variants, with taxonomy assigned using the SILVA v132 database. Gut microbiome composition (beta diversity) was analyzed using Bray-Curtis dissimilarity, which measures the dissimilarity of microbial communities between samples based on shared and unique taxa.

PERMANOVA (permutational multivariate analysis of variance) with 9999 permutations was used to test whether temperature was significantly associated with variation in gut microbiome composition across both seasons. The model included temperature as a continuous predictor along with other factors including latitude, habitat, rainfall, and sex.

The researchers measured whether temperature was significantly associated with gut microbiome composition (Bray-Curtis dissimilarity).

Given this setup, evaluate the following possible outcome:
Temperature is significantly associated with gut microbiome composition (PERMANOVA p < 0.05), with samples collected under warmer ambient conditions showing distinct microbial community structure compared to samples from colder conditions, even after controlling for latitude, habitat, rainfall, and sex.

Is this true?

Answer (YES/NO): YES